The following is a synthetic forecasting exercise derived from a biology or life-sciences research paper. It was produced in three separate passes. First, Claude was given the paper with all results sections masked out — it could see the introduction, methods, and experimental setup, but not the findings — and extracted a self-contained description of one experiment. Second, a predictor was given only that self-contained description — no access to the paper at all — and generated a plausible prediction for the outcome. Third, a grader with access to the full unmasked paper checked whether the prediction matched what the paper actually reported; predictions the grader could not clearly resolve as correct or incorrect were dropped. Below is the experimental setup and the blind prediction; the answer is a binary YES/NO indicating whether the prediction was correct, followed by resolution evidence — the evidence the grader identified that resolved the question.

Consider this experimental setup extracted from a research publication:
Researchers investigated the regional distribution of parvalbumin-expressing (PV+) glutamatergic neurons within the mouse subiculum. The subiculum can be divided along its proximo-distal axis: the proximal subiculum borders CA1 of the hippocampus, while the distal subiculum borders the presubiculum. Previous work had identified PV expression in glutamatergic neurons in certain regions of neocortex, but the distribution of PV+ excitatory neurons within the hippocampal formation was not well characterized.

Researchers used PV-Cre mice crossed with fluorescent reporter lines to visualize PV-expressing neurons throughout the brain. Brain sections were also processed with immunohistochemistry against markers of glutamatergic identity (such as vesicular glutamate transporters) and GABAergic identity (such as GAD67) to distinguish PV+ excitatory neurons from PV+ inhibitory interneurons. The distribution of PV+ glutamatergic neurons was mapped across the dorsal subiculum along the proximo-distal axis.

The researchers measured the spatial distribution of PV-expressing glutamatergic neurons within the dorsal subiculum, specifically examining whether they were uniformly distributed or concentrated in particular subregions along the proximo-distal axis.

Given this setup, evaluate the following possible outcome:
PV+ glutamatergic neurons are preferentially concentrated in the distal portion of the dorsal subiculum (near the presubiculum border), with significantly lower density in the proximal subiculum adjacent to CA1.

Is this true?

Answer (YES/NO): YES